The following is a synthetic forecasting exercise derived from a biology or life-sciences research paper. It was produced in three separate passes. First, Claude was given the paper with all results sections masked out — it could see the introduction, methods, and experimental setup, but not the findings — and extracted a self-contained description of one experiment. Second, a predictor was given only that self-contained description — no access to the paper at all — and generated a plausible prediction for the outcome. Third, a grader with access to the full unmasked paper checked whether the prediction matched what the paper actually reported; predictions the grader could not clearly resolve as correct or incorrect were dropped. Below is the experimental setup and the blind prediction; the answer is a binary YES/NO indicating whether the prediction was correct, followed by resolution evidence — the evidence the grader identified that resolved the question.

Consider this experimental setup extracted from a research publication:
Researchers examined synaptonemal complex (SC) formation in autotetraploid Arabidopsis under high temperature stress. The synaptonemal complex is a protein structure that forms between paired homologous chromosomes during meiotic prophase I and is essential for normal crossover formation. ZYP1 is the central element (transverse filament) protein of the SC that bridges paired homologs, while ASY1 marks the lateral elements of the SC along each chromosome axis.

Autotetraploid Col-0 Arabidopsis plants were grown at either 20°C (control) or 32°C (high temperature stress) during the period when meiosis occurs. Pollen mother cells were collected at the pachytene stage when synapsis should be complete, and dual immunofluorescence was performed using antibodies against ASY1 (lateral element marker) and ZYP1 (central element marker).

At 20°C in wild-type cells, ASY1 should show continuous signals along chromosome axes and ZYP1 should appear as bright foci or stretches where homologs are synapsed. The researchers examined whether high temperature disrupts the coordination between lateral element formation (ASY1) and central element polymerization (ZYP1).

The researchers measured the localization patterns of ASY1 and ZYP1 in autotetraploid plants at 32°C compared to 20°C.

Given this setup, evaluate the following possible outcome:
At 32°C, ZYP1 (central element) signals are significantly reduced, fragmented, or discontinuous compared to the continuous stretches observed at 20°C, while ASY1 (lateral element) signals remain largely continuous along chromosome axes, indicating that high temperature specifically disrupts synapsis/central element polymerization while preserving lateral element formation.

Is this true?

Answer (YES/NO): NO